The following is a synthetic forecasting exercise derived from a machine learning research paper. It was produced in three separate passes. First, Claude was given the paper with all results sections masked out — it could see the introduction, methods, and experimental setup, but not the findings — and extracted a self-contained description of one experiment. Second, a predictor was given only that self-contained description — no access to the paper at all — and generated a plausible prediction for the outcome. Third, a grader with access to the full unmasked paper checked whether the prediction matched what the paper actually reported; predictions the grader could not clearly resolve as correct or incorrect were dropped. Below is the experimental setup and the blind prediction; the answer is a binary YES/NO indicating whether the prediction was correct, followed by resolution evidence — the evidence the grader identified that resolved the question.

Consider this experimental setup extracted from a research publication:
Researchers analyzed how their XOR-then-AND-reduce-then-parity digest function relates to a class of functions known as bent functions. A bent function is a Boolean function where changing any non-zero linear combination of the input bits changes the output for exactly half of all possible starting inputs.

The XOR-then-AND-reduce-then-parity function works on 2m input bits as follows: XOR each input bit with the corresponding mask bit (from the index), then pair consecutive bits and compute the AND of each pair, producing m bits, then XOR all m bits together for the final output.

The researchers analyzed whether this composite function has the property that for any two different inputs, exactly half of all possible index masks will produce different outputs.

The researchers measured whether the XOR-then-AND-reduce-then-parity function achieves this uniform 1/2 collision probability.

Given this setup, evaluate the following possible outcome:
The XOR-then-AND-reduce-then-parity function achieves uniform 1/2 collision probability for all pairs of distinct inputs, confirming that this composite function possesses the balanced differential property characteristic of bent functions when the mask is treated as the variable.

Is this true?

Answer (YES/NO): YES